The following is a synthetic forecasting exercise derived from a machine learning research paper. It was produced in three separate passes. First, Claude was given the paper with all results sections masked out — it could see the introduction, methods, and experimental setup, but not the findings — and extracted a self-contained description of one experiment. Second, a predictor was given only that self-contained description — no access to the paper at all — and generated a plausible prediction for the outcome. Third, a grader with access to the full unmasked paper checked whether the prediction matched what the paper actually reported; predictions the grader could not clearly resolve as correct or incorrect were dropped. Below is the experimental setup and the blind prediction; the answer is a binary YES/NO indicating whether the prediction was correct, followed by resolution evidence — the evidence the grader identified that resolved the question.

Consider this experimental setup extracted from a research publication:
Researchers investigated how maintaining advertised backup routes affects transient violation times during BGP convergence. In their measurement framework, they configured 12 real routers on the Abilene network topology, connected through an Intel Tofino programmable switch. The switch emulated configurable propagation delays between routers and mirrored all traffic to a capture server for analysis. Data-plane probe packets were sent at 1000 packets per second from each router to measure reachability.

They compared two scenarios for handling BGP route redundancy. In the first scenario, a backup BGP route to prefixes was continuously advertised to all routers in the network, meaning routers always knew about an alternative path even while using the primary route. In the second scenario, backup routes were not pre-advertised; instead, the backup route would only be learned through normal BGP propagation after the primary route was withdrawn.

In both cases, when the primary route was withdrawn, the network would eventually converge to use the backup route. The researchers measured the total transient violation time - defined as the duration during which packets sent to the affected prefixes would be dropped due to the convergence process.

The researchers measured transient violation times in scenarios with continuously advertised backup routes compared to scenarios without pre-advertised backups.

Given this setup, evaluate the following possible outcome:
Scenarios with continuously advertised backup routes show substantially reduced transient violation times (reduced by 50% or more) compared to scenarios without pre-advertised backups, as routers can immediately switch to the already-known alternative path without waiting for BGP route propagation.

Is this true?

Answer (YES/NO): YES